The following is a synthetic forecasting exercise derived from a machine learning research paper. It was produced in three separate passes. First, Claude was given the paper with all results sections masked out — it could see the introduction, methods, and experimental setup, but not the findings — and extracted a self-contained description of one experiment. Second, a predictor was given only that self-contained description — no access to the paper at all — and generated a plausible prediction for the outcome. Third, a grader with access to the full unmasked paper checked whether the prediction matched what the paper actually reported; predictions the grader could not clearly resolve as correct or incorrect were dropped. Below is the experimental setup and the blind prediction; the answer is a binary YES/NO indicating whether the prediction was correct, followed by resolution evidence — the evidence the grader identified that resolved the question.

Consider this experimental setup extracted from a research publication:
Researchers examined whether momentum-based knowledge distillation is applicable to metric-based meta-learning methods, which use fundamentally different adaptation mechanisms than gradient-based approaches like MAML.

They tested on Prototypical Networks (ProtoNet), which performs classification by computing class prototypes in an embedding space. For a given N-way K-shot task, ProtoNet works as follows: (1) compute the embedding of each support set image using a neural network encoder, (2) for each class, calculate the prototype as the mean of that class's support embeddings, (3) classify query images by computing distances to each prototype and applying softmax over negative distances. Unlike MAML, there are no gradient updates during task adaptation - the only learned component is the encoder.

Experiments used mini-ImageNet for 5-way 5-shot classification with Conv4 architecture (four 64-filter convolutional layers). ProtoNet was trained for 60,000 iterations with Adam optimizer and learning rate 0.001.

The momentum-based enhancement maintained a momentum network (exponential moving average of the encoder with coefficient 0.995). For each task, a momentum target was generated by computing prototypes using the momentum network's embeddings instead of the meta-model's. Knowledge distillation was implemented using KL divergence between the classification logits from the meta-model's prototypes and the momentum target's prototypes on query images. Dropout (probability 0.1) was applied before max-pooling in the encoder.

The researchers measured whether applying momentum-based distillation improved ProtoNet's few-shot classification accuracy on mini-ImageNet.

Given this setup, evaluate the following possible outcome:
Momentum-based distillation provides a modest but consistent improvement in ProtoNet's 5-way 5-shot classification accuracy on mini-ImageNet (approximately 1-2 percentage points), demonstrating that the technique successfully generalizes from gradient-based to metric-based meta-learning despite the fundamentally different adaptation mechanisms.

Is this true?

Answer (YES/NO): YES